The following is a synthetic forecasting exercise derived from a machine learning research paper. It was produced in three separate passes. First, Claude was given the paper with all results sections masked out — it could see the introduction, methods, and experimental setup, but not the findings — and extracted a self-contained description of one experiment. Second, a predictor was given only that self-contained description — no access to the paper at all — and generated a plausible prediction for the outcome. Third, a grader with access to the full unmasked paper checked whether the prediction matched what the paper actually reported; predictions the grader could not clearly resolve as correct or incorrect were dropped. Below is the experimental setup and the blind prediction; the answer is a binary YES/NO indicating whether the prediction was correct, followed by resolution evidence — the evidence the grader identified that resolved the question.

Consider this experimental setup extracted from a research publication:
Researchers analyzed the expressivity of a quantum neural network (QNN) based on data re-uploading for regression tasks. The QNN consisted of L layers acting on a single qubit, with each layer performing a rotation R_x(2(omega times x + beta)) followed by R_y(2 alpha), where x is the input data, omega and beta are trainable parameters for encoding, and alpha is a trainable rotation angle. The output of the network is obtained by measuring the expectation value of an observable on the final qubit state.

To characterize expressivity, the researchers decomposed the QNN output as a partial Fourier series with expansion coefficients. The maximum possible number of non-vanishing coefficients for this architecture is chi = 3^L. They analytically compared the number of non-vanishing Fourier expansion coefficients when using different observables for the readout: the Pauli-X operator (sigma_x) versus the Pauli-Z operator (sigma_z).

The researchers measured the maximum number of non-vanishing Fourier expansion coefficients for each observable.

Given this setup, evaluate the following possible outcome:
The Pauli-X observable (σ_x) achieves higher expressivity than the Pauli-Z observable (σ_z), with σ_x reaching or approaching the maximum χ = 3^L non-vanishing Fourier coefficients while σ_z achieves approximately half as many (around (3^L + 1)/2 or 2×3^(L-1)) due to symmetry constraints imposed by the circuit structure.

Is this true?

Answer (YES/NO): NO